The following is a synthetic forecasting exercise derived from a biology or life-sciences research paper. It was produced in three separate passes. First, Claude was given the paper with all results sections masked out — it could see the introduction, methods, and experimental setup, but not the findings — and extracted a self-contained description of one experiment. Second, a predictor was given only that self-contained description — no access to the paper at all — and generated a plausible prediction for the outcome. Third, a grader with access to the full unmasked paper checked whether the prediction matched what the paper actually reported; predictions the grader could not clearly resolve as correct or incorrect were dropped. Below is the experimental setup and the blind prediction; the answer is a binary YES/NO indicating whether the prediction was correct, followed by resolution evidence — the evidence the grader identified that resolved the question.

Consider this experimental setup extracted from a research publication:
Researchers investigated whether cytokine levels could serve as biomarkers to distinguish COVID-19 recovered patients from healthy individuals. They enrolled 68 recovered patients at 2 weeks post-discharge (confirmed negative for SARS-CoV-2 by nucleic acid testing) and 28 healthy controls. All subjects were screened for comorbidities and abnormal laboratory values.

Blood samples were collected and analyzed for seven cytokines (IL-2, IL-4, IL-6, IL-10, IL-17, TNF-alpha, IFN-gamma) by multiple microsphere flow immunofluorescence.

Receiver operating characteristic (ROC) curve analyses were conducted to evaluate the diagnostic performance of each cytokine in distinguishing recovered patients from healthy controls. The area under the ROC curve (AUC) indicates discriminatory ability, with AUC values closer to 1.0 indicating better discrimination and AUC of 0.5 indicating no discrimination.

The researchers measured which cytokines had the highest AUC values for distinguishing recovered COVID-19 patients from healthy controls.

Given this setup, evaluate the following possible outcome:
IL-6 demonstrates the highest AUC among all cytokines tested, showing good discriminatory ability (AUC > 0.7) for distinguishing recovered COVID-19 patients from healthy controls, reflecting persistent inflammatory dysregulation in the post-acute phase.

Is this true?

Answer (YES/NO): NO